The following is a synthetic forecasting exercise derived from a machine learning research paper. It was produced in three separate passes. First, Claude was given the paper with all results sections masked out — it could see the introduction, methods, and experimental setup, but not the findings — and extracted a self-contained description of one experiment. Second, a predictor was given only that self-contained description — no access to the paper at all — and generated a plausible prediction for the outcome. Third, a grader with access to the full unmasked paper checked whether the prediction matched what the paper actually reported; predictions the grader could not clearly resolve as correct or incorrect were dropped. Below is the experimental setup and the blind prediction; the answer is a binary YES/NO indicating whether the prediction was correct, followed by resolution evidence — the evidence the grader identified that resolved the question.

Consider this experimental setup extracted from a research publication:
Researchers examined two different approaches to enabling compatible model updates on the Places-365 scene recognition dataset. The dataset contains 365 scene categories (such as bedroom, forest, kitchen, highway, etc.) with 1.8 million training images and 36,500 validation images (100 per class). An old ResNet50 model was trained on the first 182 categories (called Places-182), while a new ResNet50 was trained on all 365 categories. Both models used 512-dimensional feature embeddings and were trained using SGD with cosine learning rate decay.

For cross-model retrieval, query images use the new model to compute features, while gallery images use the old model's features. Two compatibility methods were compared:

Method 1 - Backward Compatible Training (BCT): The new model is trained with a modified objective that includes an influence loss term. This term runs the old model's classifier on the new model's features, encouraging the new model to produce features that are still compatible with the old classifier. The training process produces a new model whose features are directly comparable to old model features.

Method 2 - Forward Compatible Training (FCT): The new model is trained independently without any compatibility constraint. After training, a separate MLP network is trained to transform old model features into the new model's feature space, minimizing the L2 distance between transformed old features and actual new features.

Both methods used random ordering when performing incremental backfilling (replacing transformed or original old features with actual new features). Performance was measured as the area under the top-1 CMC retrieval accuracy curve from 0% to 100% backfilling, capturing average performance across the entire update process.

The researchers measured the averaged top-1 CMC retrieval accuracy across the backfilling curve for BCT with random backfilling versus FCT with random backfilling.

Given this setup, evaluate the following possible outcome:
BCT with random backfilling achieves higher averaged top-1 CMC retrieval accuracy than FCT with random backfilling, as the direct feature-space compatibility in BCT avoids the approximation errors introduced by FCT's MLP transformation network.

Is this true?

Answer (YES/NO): NO